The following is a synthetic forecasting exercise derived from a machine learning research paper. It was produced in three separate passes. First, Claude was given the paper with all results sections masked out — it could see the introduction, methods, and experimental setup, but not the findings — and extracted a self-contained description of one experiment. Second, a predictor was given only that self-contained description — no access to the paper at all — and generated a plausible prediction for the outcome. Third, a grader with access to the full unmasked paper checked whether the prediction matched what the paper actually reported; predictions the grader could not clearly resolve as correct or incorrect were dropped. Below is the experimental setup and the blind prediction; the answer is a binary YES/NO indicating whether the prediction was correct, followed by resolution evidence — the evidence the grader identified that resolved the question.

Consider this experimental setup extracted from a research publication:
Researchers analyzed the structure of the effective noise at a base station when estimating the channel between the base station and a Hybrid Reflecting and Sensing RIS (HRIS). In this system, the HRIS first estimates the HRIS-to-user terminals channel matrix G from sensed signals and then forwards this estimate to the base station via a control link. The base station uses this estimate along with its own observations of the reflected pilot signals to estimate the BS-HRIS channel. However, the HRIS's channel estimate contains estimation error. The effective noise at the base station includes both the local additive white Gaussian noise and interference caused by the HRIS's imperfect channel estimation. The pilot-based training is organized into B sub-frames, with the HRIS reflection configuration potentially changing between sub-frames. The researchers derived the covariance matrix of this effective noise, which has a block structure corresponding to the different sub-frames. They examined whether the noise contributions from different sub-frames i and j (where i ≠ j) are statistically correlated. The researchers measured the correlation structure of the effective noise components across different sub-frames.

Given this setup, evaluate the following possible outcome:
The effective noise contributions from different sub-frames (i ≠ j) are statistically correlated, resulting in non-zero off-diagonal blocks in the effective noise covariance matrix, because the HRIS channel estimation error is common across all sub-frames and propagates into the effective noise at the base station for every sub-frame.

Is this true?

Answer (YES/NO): YES